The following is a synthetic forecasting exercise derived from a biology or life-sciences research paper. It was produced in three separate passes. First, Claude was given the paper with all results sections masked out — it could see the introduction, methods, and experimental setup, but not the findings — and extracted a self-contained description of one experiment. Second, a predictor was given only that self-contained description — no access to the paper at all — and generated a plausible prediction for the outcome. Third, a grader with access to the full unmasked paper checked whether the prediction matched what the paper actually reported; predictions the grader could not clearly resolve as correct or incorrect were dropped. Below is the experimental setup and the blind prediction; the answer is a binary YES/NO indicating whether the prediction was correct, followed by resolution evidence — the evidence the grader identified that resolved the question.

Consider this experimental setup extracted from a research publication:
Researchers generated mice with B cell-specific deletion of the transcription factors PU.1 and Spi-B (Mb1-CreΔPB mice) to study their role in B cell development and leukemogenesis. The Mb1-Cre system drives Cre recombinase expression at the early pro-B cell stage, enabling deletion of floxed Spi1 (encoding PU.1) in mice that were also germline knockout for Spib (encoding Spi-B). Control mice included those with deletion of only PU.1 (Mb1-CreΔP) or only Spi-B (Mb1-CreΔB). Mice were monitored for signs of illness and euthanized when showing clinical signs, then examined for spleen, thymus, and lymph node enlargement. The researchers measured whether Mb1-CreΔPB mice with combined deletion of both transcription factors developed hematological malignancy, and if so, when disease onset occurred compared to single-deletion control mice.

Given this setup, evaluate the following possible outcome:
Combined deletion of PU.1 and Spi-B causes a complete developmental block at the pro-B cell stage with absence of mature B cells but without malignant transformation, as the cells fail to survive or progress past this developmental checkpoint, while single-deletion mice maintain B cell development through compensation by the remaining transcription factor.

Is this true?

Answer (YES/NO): NO